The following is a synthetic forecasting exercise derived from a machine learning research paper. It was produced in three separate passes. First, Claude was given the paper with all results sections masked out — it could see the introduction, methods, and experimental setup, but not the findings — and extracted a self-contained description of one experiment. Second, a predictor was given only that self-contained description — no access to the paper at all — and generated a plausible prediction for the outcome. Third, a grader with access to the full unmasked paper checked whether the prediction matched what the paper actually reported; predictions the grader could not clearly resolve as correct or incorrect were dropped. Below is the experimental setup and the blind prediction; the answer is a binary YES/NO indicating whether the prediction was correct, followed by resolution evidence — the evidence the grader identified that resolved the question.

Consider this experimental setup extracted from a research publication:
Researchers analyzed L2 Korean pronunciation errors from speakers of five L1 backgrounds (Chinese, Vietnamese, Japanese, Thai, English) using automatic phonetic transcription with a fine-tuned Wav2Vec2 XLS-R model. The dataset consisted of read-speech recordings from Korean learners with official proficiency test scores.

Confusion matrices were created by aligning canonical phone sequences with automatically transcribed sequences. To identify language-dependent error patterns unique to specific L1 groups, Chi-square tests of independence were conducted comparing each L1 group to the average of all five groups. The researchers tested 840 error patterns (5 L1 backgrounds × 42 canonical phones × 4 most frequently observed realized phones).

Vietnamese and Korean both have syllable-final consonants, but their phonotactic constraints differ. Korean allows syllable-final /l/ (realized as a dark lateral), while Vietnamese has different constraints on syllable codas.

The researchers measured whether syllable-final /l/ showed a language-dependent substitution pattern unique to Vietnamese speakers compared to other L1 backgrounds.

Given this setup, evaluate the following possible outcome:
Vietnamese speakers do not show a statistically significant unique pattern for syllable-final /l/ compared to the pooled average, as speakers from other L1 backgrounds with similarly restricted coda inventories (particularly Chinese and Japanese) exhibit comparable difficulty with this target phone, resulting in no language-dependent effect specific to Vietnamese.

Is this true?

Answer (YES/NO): NO